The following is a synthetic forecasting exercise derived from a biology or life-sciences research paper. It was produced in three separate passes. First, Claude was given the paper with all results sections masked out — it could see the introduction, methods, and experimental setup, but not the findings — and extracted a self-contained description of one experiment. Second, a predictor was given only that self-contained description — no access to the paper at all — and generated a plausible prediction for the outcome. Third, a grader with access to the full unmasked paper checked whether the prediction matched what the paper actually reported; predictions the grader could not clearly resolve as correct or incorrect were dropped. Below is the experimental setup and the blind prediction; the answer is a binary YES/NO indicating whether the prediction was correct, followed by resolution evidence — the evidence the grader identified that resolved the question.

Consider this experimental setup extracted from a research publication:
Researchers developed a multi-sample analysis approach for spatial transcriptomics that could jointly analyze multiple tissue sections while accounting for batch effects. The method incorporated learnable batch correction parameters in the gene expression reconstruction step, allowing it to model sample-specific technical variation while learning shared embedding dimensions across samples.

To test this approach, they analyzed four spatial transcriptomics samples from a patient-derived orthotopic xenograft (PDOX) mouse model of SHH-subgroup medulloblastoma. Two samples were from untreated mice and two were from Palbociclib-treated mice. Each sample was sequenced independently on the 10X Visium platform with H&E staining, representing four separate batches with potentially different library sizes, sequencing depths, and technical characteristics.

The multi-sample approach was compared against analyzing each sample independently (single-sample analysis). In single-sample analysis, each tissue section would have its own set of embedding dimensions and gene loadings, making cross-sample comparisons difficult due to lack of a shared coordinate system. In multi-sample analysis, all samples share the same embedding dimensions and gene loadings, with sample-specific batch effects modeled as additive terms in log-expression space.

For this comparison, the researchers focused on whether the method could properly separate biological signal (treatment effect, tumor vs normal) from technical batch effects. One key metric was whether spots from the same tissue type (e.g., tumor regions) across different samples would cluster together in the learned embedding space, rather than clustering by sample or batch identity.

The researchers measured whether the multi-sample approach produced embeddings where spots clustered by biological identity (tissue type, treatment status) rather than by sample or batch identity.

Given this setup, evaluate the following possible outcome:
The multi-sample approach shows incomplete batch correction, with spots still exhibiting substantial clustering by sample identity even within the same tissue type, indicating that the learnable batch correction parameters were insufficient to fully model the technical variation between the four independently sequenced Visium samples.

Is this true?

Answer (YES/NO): NO